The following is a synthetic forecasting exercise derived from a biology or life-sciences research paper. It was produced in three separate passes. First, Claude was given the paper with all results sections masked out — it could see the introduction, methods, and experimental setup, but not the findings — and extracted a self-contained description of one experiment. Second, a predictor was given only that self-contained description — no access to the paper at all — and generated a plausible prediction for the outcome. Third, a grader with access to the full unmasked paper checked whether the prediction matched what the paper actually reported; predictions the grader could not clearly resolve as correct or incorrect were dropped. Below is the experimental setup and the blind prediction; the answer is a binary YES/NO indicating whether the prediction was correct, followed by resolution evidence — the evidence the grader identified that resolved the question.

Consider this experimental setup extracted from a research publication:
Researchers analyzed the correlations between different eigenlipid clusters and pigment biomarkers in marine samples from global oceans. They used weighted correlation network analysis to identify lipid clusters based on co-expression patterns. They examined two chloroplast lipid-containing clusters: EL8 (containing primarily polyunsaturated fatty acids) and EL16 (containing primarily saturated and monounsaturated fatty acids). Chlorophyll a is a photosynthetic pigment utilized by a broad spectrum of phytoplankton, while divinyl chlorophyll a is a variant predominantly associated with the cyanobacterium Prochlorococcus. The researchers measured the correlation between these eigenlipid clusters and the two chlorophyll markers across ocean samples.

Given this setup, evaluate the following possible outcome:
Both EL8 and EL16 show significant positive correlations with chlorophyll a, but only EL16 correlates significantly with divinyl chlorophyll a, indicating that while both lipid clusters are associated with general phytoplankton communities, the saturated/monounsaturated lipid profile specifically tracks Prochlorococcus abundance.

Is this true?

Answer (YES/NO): NO